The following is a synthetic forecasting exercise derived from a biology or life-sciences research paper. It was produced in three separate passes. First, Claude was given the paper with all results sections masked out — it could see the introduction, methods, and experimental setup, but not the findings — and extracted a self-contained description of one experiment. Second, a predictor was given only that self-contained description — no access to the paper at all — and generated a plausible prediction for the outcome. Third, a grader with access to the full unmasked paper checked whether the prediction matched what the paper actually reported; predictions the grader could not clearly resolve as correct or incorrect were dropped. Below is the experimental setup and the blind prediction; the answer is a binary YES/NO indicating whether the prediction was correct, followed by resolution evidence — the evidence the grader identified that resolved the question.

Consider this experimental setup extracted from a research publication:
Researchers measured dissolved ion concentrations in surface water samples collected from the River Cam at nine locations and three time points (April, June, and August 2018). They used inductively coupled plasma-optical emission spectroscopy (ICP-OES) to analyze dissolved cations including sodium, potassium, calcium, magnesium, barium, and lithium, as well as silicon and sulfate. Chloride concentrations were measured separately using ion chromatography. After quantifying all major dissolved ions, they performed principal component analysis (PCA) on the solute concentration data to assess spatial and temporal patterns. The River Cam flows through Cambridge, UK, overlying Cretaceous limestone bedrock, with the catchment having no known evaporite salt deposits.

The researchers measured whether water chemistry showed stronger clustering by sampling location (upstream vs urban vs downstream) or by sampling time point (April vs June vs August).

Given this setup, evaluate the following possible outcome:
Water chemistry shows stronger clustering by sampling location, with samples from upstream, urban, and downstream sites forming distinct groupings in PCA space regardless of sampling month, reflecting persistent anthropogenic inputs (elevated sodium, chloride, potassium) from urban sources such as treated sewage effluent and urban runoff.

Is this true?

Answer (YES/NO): NO